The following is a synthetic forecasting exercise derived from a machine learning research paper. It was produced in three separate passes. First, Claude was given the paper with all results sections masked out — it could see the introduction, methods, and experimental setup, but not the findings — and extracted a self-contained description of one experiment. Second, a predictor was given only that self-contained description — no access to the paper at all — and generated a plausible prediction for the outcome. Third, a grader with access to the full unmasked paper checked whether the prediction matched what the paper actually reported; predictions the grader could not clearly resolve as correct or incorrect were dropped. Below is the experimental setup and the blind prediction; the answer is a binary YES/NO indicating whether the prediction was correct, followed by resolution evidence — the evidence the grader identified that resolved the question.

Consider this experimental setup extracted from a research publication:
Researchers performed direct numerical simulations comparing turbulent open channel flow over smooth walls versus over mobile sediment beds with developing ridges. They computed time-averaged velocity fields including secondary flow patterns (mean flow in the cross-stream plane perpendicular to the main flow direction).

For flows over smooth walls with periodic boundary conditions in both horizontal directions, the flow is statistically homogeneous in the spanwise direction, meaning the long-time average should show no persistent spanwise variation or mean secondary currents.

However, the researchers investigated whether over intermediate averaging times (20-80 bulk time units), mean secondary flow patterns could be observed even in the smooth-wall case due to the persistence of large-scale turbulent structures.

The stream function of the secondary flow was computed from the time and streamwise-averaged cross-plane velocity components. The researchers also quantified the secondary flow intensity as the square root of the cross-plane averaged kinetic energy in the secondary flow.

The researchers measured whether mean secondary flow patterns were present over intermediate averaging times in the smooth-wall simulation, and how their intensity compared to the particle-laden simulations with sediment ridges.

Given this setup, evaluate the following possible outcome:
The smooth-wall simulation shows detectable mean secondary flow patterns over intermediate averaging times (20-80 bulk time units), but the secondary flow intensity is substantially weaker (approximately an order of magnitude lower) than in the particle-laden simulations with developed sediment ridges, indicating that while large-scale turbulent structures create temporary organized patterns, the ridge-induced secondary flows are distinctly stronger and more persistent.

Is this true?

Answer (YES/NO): NO